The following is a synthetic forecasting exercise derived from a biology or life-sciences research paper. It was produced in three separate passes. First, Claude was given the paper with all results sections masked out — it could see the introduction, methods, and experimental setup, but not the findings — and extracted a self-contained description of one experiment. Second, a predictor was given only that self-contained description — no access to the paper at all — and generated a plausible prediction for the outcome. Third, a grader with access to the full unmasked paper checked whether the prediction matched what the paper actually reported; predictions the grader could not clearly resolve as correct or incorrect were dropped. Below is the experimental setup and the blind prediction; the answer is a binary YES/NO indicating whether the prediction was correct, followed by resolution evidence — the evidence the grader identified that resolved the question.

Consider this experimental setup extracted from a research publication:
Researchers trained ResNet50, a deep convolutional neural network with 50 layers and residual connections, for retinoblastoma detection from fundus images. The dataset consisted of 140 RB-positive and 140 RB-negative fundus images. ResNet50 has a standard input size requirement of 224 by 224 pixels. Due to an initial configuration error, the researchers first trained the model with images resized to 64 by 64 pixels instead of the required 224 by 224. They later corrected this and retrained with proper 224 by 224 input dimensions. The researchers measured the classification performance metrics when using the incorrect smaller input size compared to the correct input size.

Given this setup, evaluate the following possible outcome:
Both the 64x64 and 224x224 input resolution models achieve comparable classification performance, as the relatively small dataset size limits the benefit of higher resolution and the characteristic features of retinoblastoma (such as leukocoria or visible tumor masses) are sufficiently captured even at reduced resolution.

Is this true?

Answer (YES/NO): NO